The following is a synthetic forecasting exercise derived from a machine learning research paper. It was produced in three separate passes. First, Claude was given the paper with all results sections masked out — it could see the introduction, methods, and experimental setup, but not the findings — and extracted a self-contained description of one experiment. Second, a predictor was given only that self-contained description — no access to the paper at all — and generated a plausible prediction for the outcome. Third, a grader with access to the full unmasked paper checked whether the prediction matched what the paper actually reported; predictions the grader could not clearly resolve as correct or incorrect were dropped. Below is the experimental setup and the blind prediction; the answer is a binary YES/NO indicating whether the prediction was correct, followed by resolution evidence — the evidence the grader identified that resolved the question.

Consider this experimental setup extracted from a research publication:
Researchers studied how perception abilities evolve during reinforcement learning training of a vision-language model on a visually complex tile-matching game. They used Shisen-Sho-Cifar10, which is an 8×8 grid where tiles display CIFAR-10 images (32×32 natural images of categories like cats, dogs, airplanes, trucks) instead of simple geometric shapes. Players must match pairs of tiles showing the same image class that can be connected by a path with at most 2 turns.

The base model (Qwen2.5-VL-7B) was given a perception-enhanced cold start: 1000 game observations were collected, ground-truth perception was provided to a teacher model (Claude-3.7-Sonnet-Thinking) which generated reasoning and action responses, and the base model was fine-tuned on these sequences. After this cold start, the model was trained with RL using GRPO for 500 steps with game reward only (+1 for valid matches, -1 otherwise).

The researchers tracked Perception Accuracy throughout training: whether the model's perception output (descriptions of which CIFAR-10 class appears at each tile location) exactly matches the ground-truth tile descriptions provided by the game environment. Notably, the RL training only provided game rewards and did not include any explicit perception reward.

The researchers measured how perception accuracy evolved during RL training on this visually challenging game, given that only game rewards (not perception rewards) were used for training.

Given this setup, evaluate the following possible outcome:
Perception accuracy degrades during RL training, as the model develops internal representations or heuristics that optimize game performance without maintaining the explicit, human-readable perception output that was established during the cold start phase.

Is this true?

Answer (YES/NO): NO